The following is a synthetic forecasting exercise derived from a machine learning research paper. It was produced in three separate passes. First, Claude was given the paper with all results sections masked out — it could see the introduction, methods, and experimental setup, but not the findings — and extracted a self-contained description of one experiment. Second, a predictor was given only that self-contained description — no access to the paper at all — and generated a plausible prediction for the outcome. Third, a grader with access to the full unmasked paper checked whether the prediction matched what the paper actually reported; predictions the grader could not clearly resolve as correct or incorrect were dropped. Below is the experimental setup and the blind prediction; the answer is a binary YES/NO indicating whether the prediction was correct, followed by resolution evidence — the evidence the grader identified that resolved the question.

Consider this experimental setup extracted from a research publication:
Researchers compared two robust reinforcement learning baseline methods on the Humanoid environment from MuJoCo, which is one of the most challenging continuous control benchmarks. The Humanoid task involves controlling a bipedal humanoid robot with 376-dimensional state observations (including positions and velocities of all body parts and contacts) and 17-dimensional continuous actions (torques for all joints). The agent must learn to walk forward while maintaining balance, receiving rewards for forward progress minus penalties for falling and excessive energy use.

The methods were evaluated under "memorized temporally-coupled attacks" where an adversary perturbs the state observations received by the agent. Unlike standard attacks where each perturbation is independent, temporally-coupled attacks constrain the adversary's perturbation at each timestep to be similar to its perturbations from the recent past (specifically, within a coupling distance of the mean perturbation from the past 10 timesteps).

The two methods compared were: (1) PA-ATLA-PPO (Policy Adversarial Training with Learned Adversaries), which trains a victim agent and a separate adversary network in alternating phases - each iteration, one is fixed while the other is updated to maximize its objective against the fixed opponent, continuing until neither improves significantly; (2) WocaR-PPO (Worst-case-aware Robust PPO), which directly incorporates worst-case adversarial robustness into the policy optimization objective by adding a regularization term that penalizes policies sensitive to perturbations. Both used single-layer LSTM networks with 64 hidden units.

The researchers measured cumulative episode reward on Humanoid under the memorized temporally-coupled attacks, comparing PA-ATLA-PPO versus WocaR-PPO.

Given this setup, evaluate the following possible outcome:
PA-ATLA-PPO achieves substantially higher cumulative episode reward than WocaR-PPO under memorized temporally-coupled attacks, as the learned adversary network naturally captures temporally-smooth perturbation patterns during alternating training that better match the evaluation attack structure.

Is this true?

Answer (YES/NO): NO